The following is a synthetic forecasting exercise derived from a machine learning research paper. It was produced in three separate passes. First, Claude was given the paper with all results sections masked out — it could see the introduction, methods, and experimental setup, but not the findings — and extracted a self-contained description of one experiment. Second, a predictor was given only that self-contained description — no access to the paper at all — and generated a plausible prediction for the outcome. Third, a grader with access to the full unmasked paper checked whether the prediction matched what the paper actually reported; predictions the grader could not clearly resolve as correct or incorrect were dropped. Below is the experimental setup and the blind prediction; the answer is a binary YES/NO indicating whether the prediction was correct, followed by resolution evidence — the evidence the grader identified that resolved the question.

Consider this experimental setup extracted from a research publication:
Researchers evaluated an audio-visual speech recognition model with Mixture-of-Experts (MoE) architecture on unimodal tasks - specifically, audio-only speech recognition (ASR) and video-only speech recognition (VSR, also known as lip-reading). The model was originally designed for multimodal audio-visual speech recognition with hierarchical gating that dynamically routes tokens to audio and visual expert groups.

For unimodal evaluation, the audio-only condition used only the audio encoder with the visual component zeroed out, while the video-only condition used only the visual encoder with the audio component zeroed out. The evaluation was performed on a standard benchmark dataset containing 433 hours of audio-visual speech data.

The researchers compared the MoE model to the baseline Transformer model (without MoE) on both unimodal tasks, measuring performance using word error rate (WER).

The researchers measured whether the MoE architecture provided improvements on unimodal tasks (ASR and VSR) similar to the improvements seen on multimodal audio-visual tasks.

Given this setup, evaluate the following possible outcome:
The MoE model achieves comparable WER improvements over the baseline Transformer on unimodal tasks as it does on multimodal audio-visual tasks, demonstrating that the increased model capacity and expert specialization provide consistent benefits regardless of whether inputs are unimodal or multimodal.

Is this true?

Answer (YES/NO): NO